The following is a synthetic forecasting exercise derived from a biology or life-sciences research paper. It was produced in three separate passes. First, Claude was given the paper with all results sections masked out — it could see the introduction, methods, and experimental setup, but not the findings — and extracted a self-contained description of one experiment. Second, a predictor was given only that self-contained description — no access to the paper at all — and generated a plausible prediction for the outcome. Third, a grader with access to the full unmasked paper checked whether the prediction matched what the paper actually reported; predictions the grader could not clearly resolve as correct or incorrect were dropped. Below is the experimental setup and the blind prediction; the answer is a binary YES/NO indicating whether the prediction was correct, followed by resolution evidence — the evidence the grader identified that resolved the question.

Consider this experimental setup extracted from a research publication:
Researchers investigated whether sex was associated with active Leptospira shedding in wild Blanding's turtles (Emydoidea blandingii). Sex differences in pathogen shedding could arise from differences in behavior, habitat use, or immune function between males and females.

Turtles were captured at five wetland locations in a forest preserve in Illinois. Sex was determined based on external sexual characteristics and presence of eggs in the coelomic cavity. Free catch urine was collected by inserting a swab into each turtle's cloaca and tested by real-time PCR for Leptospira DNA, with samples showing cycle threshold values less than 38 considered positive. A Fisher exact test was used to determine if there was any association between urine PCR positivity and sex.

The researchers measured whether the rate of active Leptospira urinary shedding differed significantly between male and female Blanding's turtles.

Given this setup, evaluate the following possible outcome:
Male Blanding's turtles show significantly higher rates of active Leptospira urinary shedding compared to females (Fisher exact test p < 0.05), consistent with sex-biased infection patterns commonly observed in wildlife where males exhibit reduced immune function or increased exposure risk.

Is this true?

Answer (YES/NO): NO